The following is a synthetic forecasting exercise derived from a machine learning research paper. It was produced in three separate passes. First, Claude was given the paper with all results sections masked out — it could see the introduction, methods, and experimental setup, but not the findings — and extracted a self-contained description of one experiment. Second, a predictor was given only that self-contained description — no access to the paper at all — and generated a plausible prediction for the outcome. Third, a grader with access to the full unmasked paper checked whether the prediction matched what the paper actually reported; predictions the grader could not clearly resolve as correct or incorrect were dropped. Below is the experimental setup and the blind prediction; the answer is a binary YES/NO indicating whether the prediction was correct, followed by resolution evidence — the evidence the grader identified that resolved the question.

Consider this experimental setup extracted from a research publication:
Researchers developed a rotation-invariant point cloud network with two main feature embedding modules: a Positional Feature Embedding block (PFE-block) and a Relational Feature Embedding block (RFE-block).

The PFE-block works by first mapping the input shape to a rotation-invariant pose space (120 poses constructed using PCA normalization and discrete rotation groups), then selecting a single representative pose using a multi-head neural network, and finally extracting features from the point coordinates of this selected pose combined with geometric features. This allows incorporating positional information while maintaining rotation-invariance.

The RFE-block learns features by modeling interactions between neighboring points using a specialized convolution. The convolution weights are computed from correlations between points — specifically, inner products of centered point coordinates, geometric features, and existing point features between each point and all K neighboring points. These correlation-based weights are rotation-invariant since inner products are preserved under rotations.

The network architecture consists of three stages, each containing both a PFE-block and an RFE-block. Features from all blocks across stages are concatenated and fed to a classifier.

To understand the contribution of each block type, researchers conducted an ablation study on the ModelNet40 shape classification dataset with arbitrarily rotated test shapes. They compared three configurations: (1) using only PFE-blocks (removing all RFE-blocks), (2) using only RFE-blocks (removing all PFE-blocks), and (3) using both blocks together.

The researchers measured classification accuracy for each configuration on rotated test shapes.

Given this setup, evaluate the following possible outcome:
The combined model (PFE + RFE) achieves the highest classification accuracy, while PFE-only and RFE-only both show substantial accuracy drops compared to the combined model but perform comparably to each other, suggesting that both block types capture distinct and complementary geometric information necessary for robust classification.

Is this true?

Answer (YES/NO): NO